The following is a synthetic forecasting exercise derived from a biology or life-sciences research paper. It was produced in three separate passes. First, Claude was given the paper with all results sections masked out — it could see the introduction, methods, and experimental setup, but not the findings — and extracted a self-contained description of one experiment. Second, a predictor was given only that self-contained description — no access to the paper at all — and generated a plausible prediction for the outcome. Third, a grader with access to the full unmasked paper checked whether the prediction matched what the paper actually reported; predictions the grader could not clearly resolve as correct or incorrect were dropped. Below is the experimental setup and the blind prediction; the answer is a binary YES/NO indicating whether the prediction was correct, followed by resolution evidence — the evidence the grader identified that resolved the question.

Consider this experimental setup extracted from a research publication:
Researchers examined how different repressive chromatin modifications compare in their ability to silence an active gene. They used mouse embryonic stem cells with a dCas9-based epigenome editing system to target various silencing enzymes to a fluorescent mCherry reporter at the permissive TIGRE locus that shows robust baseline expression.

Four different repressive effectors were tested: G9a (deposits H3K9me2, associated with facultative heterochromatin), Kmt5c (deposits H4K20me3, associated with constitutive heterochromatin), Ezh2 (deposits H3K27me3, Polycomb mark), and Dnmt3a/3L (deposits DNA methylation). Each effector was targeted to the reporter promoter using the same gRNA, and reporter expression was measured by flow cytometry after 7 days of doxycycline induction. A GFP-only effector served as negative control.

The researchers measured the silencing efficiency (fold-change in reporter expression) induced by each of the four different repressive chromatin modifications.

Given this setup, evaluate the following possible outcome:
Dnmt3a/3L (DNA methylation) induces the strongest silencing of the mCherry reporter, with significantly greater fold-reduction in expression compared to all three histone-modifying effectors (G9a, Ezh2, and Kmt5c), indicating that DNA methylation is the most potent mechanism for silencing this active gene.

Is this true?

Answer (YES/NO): NO